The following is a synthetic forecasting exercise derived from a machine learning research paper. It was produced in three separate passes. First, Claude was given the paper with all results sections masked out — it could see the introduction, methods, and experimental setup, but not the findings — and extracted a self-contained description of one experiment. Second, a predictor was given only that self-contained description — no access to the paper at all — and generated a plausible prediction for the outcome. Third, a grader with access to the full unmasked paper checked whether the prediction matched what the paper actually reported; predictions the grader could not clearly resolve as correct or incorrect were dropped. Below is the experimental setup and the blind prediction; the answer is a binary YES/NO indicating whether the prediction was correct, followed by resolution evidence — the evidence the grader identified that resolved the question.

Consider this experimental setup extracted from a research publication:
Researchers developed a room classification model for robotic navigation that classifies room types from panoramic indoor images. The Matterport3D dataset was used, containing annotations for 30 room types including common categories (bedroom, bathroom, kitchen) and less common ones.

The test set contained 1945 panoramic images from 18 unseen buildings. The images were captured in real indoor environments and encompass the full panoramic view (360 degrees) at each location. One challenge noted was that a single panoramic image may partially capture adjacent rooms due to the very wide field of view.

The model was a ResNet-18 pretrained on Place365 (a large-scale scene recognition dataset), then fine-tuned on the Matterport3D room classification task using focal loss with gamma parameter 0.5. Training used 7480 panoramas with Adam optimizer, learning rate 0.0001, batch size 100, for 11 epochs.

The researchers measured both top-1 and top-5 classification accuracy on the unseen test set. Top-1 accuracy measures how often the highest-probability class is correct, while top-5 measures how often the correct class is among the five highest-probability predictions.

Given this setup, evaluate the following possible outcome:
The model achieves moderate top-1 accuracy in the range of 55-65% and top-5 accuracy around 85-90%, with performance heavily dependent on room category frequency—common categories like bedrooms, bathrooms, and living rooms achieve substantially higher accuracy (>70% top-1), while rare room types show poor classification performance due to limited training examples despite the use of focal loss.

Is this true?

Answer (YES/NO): NO